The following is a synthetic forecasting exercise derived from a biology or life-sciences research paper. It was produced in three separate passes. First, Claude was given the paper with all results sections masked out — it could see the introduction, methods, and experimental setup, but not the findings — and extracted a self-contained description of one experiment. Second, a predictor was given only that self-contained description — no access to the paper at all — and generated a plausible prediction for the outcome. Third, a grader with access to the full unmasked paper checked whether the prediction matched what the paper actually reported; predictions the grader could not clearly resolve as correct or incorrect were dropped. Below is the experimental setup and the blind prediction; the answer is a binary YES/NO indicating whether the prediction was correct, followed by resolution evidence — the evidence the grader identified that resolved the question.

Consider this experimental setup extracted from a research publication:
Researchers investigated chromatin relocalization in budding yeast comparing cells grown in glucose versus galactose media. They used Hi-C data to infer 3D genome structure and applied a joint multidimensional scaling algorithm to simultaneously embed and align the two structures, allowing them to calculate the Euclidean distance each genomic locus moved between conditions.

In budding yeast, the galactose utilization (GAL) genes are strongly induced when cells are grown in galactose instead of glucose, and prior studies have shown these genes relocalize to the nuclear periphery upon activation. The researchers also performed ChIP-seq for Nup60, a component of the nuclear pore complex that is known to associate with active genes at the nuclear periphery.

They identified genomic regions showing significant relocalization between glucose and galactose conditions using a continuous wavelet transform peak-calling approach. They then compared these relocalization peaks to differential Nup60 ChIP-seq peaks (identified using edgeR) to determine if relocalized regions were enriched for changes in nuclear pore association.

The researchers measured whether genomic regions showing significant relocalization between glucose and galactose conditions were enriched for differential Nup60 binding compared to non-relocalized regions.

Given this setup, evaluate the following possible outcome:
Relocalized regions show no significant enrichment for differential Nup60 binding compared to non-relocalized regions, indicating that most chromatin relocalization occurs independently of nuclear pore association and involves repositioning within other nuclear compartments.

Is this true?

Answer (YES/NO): NO